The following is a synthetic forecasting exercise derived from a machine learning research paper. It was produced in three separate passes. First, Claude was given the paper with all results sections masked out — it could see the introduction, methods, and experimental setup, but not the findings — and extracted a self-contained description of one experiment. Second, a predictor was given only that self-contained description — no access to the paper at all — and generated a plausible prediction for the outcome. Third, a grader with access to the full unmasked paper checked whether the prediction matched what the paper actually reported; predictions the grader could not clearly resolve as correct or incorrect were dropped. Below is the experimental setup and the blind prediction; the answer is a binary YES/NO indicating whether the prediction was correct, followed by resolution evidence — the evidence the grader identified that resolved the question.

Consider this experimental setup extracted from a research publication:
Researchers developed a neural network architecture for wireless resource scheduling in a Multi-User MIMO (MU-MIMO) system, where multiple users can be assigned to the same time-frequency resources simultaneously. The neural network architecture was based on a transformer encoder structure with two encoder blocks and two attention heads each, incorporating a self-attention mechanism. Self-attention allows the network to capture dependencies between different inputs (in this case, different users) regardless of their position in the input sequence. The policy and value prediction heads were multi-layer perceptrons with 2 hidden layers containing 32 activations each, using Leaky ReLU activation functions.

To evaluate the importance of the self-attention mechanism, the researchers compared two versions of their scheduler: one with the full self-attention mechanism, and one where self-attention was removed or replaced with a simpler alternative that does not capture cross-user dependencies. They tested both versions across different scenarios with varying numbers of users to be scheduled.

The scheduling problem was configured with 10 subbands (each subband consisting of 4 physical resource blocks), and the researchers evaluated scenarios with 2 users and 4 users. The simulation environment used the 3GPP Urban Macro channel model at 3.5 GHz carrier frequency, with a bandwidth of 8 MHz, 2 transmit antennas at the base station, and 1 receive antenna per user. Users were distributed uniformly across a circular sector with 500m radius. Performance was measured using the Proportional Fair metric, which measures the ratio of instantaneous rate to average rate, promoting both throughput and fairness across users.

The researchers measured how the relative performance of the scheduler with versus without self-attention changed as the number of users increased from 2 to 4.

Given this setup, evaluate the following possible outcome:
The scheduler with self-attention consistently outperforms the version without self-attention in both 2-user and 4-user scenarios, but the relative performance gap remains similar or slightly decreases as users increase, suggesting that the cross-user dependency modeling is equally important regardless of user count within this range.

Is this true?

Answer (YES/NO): NO